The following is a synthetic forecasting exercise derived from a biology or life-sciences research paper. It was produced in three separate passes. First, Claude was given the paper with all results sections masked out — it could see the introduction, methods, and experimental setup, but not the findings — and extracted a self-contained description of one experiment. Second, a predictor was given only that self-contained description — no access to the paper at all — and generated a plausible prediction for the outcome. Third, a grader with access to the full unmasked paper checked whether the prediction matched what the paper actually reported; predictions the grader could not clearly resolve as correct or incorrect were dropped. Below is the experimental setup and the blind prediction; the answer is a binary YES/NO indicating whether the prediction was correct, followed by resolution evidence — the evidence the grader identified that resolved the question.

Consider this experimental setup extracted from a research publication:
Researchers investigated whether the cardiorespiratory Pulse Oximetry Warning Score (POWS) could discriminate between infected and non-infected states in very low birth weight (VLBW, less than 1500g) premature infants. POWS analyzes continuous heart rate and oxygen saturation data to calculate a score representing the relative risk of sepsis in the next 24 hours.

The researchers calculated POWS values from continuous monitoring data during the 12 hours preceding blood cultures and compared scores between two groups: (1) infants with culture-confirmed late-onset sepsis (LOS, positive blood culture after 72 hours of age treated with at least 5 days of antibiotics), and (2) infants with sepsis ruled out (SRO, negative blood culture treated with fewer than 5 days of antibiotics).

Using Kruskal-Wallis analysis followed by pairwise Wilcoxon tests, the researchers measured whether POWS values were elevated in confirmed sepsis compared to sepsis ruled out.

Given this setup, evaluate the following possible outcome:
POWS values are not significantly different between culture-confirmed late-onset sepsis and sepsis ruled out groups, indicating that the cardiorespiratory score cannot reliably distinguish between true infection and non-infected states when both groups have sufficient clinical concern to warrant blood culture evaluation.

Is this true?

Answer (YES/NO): NO